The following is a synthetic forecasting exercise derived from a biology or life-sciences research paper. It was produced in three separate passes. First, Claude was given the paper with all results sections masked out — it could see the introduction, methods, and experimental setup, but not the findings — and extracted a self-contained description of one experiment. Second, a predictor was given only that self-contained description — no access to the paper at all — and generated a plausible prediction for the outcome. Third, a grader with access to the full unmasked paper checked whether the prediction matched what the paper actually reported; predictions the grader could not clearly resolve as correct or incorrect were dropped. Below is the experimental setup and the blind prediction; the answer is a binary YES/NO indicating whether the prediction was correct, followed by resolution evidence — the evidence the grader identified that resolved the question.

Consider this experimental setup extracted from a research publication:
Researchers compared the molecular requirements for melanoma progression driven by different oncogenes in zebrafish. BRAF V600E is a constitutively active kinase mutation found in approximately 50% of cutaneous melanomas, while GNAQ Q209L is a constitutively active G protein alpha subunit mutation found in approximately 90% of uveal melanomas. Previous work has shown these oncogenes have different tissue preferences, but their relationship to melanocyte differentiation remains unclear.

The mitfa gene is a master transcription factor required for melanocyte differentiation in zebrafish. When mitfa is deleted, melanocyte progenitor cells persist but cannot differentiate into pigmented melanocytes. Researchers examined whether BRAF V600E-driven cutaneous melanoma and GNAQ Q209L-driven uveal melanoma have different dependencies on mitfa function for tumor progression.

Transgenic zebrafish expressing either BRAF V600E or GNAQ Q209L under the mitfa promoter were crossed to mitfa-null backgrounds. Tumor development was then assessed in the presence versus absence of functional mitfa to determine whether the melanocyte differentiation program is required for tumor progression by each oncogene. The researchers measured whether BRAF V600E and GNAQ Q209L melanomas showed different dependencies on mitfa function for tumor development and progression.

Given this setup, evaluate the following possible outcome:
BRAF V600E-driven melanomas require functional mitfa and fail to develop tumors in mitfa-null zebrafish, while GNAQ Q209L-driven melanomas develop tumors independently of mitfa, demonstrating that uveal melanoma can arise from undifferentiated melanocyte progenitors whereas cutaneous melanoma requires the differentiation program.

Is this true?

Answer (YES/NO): YES